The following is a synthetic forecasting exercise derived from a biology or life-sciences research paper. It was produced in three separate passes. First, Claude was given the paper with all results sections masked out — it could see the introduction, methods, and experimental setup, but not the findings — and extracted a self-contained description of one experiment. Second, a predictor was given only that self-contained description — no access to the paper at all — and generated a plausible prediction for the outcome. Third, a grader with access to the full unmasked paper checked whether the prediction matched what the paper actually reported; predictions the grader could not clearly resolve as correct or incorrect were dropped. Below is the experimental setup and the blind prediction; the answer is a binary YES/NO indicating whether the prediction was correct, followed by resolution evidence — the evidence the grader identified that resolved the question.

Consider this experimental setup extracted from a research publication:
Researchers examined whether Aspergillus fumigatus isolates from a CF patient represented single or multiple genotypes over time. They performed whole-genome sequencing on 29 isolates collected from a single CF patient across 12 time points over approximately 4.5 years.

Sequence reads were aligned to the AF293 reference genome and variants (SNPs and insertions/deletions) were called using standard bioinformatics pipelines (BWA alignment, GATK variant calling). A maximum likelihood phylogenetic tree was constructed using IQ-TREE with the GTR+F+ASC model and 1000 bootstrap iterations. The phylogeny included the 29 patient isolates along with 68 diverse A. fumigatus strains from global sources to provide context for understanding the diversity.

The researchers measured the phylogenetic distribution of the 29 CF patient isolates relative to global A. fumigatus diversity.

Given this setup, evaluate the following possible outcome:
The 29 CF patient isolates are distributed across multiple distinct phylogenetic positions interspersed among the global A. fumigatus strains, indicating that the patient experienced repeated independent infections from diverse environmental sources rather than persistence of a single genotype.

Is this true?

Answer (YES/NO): NO